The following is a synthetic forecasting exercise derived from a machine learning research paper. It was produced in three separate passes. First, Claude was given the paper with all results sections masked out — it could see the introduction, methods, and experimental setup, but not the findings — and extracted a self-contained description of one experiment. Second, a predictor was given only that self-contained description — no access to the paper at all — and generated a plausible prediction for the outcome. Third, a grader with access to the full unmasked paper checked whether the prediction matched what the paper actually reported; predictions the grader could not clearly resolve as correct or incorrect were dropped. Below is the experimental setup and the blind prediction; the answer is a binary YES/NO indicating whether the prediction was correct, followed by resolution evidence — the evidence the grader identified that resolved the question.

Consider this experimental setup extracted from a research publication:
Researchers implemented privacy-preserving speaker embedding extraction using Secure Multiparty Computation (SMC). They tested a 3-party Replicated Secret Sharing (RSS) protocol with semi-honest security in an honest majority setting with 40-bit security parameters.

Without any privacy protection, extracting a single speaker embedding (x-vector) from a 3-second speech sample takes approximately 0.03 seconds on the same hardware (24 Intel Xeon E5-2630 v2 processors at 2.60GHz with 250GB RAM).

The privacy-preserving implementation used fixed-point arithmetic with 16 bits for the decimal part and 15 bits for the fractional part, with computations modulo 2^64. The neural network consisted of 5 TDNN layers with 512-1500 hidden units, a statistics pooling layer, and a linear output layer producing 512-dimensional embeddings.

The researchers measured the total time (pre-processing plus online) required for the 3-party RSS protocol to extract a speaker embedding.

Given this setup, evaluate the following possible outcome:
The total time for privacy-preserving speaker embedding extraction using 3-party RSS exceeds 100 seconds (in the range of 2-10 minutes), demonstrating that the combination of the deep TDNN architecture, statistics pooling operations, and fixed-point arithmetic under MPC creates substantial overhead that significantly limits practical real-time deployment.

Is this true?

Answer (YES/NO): NO